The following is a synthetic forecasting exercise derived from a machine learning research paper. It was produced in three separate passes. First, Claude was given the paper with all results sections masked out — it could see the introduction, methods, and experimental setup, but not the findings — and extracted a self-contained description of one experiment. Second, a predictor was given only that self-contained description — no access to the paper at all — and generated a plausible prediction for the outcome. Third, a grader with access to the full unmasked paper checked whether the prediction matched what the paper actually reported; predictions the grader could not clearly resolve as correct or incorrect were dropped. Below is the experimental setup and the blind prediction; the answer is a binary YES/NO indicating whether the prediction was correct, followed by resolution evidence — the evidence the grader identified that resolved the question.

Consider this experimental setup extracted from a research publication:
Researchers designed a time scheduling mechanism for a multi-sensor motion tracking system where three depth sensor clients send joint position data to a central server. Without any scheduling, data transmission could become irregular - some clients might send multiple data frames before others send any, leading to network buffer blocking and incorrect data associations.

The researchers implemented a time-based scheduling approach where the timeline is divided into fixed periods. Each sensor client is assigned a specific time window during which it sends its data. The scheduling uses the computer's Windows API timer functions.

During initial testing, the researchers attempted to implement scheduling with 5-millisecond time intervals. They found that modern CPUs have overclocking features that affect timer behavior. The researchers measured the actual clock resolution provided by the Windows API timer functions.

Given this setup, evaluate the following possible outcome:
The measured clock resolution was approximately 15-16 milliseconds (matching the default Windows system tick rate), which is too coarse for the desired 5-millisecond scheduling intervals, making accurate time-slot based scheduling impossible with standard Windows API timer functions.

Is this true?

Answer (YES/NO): NO